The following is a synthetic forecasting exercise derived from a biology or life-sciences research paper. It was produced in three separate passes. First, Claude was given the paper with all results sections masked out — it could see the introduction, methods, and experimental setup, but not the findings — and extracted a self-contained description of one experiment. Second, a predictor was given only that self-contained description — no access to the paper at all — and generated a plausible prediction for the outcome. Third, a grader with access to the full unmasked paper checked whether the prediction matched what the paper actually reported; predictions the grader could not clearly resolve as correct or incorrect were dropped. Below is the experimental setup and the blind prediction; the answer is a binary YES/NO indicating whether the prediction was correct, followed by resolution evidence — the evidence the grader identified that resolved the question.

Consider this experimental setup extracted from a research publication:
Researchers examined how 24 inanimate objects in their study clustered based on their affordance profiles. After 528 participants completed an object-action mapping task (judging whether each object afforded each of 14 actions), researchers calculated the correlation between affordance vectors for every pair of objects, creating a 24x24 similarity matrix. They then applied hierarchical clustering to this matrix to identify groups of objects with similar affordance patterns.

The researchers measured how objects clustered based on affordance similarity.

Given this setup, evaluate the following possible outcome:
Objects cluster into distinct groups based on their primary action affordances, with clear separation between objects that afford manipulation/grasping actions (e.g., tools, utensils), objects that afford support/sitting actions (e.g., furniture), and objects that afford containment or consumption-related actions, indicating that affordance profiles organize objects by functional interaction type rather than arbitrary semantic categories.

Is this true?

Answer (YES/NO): NO